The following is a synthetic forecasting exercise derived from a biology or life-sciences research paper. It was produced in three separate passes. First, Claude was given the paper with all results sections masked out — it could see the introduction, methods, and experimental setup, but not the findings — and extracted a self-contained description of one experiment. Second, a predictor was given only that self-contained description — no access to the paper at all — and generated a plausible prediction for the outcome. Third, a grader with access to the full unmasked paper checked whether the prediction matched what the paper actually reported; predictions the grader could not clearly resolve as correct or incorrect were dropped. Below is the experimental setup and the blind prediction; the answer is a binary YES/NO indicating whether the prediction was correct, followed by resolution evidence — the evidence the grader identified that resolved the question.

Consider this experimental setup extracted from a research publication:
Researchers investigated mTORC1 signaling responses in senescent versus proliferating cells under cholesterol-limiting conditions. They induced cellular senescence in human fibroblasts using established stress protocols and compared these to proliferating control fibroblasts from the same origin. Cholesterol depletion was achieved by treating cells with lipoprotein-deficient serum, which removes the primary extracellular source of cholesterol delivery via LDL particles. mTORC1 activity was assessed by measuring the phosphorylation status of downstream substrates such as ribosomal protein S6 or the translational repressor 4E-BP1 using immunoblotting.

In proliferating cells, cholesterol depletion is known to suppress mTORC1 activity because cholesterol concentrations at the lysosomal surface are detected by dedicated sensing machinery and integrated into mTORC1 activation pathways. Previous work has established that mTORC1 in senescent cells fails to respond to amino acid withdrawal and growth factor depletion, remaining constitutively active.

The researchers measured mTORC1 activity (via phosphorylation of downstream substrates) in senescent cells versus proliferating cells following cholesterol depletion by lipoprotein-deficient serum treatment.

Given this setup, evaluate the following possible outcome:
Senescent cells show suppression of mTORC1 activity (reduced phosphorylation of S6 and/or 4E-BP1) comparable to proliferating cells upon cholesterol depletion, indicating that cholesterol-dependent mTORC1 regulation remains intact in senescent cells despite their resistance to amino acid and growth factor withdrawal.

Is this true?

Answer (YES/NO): NO